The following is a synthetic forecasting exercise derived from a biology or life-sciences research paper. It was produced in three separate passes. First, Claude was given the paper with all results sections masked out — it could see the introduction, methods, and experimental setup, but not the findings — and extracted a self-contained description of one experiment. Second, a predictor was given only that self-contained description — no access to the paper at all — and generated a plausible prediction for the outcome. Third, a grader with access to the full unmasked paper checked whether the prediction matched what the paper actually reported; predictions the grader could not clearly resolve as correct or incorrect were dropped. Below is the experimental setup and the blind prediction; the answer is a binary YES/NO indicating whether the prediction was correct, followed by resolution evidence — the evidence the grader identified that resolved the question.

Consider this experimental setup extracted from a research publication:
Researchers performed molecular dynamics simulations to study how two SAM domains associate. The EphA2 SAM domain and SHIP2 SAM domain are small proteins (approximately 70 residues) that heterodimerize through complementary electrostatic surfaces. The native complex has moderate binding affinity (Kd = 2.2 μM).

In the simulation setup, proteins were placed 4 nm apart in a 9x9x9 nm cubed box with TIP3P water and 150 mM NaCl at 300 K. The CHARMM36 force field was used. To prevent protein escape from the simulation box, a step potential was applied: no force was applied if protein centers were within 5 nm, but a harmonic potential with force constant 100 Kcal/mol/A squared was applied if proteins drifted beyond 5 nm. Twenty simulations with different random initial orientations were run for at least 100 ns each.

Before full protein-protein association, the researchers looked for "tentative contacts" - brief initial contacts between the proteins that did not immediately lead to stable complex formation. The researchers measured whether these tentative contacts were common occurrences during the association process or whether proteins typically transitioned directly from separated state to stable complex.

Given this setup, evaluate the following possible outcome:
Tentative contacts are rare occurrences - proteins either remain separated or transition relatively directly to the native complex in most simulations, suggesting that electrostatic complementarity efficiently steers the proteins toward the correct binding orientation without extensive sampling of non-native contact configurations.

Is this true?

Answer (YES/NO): YES